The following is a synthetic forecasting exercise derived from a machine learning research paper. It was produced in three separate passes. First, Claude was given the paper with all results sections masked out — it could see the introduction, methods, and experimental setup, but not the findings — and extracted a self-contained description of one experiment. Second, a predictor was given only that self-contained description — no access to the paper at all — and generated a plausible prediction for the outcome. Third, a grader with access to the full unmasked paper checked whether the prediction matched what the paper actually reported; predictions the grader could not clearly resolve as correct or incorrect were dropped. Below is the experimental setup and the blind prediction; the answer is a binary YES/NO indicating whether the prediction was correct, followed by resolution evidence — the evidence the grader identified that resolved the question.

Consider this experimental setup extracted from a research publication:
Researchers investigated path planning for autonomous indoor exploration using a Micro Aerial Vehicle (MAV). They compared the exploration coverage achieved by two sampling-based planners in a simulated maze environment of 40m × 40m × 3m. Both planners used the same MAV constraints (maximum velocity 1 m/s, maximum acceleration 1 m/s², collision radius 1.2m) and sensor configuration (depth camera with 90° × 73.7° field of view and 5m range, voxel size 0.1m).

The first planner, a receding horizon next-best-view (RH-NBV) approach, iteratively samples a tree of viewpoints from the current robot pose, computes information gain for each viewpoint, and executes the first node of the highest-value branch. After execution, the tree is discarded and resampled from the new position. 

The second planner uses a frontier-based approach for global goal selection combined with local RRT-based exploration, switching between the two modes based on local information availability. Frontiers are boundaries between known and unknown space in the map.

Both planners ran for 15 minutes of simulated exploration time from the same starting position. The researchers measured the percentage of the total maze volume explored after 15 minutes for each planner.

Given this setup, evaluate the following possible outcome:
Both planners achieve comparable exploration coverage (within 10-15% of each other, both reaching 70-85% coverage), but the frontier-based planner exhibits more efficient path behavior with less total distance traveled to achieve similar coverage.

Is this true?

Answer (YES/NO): NO